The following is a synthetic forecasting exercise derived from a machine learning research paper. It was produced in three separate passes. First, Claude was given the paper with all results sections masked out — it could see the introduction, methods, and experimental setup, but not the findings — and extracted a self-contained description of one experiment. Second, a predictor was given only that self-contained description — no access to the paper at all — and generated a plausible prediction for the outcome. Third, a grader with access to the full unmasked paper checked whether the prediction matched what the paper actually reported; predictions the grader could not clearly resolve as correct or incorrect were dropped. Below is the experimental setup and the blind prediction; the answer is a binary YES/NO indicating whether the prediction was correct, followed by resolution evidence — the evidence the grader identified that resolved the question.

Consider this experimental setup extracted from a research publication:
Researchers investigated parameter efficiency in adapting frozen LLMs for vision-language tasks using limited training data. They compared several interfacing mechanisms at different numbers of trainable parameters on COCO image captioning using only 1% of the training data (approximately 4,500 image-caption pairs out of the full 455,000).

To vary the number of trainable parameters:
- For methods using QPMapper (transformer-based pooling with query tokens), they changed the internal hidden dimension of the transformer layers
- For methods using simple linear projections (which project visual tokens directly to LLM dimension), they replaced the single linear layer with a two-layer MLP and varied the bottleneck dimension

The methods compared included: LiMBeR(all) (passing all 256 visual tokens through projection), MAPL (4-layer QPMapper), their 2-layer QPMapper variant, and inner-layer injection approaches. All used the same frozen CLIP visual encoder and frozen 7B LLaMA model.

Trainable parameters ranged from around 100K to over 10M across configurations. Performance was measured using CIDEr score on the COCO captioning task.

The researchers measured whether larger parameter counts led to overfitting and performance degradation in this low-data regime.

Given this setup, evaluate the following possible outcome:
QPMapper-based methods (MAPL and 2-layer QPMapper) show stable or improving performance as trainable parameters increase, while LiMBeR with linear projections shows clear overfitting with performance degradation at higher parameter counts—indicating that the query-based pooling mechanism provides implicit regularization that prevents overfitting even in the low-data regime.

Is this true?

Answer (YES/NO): NO